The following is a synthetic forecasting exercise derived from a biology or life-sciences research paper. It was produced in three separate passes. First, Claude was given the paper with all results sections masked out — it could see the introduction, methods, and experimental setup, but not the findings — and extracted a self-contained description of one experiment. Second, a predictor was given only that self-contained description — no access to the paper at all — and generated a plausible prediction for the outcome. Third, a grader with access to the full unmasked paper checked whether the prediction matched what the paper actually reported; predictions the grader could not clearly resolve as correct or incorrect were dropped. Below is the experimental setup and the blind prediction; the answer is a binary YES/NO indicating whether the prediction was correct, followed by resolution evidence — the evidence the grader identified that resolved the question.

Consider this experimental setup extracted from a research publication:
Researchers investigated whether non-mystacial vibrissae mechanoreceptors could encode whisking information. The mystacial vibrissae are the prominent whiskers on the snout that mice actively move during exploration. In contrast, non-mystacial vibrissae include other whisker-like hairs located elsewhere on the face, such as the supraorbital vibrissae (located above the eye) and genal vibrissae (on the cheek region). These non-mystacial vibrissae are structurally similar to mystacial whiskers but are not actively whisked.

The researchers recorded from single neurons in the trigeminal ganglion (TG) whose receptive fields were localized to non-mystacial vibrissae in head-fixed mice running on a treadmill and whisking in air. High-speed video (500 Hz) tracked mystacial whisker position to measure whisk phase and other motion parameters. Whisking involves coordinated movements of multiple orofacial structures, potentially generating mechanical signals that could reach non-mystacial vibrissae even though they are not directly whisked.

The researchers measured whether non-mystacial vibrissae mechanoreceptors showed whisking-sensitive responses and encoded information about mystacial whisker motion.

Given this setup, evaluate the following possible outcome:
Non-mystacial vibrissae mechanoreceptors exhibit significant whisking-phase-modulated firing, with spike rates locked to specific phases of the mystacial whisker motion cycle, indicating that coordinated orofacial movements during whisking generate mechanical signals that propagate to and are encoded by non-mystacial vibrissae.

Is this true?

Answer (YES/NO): YES